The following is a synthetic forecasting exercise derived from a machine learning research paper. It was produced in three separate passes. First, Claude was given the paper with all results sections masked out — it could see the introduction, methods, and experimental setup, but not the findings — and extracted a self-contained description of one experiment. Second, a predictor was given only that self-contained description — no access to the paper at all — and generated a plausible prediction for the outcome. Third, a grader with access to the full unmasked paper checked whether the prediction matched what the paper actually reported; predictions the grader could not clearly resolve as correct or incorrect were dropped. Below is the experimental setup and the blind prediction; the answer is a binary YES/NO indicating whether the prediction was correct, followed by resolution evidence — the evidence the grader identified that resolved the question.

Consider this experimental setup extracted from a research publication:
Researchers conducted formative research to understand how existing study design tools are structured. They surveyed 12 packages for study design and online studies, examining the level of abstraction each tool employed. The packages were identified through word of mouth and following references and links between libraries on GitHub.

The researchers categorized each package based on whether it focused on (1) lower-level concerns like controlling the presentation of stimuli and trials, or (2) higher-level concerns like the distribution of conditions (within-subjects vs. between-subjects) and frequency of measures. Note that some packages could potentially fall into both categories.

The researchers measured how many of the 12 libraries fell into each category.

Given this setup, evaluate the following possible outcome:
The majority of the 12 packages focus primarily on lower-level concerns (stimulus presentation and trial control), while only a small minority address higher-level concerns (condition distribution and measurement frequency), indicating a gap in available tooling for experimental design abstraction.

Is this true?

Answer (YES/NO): NO